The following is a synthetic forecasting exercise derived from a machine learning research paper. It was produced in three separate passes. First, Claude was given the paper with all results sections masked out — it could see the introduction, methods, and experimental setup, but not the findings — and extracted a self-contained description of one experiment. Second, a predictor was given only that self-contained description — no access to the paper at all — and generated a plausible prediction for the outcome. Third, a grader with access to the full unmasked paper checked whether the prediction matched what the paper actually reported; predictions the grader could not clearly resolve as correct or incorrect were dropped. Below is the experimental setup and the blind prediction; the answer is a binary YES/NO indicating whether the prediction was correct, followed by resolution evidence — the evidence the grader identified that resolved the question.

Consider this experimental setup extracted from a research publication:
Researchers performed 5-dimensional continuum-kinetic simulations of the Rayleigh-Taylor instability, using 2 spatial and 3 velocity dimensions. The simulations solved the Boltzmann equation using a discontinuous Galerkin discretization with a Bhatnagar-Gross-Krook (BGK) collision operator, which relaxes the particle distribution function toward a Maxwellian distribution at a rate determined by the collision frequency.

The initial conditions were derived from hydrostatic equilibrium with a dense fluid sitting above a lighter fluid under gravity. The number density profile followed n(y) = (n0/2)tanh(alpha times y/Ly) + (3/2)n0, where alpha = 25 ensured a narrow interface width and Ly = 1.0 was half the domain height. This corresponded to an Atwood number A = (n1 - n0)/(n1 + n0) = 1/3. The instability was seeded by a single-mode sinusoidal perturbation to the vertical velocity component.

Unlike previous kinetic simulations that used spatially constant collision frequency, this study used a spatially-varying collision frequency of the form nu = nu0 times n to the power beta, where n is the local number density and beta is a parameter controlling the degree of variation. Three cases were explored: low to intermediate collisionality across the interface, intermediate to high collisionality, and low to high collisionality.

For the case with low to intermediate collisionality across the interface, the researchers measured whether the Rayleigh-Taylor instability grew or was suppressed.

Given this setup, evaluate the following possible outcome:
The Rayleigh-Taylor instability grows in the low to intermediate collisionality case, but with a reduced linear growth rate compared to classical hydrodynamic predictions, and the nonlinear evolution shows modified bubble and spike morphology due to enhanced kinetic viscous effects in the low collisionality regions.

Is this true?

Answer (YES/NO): NO